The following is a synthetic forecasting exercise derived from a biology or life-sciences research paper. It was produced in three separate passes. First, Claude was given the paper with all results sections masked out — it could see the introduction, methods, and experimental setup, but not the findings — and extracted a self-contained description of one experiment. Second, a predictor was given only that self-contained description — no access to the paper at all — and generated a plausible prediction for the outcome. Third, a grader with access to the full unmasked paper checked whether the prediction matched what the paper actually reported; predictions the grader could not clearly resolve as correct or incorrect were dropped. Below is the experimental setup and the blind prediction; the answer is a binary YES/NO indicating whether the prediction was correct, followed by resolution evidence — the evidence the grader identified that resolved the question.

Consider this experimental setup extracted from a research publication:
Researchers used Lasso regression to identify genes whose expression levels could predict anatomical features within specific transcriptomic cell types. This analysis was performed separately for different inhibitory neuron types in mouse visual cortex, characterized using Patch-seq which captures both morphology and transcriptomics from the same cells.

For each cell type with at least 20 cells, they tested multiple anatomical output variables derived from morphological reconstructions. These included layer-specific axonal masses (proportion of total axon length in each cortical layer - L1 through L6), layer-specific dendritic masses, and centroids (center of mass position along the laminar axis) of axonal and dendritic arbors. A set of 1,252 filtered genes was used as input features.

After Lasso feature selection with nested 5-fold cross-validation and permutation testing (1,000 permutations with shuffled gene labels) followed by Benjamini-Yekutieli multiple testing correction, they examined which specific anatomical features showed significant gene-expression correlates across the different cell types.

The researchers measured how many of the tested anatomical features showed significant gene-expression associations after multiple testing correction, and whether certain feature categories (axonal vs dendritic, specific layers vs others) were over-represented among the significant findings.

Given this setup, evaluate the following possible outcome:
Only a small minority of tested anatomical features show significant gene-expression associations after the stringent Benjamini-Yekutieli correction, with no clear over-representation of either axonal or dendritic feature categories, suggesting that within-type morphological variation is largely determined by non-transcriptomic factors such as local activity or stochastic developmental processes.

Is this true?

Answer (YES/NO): NO